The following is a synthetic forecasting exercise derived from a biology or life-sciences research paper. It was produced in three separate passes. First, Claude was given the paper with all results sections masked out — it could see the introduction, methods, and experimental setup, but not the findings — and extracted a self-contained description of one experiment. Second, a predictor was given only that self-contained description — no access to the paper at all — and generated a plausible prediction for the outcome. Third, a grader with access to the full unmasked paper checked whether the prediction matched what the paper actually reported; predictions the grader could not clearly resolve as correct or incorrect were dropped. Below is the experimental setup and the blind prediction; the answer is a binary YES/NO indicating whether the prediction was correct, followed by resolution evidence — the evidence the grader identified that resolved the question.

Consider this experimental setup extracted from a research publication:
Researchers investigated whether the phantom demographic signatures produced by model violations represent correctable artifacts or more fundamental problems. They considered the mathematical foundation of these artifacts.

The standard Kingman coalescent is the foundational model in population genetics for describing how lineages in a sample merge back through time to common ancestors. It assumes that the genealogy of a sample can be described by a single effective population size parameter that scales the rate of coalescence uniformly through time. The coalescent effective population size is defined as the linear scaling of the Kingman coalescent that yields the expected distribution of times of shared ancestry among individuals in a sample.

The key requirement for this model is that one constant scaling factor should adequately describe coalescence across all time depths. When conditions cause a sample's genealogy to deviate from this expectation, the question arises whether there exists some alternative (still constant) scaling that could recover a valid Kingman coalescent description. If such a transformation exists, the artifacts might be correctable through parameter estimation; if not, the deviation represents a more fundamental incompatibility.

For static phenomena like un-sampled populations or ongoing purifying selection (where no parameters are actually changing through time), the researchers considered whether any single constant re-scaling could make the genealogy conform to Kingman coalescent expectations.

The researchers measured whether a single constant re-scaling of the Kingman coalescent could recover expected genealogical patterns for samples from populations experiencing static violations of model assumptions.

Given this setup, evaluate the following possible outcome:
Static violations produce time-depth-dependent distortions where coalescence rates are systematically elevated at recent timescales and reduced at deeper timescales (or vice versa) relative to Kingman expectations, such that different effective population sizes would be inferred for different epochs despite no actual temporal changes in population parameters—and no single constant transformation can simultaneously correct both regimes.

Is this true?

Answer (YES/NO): YES